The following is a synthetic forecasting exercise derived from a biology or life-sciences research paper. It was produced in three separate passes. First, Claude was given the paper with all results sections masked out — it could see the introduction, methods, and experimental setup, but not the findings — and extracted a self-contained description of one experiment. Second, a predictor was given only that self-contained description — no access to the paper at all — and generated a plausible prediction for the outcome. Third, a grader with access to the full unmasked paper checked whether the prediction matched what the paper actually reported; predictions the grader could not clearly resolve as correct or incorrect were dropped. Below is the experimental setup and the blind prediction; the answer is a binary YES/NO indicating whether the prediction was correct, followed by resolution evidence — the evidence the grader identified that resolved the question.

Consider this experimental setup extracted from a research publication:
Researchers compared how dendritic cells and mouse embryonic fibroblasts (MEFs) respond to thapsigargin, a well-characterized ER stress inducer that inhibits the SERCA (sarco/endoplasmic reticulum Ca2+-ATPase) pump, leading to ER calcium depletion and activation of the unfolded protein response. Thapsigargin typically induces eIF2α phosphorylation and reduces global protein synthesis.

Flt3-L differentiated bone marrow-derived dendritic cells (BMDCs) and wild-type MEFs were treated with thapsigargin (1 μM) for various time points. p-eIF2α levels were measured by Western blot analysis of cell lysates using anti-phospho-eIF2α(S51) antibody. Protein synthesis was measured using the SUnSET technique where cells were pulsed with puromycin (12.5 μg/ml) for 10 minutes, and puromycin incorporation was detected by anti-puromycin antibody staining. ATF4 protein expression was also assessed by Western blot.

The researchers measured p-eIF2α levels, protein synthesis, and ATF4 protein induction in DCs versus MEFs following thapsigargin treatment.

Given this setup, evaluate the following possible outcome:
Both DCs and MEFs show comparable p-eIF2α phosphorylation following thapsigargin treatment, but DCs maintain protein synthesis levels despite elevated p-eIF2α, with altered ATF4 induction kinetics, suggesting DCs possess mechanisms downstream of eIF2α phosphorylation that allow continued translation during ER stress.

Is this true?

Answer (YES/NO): NO